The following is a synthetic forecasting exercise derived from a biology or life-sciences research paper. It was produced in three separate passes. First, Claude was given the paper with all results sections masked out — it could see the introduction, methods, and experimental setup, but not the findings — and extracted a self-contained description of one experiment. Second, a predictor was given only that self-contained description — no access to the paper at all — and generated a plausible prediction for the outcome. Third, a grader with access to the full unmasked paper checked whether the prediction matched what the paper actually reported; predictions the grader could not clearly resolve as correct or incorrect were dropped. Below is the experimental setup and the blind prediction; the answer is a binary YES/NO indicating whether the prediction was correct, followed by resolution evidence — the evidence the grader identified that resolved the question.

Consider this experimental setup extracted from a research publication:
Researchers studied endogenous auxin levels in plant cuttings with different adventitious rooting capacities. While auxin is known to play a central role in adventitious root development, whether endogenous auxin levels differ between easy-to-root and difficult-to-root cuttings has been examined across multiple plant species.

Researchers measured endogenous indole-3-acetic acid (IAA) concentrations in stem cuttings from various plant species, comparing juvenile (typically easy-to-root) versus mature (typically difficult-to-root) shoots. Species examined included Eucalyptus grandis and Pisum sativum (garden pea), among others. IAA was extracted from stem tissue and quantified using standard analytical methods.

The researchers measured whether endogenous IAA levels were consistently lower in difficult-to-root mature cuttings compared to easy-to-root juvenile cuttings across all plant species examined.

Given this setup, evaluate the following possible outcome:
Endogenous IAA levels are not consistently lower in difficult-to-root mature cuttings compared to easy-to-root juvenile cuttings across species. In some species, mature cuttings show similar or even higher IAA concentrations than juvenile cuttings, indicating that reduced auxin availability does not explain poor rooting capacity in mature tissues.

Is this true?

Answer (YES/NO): YES